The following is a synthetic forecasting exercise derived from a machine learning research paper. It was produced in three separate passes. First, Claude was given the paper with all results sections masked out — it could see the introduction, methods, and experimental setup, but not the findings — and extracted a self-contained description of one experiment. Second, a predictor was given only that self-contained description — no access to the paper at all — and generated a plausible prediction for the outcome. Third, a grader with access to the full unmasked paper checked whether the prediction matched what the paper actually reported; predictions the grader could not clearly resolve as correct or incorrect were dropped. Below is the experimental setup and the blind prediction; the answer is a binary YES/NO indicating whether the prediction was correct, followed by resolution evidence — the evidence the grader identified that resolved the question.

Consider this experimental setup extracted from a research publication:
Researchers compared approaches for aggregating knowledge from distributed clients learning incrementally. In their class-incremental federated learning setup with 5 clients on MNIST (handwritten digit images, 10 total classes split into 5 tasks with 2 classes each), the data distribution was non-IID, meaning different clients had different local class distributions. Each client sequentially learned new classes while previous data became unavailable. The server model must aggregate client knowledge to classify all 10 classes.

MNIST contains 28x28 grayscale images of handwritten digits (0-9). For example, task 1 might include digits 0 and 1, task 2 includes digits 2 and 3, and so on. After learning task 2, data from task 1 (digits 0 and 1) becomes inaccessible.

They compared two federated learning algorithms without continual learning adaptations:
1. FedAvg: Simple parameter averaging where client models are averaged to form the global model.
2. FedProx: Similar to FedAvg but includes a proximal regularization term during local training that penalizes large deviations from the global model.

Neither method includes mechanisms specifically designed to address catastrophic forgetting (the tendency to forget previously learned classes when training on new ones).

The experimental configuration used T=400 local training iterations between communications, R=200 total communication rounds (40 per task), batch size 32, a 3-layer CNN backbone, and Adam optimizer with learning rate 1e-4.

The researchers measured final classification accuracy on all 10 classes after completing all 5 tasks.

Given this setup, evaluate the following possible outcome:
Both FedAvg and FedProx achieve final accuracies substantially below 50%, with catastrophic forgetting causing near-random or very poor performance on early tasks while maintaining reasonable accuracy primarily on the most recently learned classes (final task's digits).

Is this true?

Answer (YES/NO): NO